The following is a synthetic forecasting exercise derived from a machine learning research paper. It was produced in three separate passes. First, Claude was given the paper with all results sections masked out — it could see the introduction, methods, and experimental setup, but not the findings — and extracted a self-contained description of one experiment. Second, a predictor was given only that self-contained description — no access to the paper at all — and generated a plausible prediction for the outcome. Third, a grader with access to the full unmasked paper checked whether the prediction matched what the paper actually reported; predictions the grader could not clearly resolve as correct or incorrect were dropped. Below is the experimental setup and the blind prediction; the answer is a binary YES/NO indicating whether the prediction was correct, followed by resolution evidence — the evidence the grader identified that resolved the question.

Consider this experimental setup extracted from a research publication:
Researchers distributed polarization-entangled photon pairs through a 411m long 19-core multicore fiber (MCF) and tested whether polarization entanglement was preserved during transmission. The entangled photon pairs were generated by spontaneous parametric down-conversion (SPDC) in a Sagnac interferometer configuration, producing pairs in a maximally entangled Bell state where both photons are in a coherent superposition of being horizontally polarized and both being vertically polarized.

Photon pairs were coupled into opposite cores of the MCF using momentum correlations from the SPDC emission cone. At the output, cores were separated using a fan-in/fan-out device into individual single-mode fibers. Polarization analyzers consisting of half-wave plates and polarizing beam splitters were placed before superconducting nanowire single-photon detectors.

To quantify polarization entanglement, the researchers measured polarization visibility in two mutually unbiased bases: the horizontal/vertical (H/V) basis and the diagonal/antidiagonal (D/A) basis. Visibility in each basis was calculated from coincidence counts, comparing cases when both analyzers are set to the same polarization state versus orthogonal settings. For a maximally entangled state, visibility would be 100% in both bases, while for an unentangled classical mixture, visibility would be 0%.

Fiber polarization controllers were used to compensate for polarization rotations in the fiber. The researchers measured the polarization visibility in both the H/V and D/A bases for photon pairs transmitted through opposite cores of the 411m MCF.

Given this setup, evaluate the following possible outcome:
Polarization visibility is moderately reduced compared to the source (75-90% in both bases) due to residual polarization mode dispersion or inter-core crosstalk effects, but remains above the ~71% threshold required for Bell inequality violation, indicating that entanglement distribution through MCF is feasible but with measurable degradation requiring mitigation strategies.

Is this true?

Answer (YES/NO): NO